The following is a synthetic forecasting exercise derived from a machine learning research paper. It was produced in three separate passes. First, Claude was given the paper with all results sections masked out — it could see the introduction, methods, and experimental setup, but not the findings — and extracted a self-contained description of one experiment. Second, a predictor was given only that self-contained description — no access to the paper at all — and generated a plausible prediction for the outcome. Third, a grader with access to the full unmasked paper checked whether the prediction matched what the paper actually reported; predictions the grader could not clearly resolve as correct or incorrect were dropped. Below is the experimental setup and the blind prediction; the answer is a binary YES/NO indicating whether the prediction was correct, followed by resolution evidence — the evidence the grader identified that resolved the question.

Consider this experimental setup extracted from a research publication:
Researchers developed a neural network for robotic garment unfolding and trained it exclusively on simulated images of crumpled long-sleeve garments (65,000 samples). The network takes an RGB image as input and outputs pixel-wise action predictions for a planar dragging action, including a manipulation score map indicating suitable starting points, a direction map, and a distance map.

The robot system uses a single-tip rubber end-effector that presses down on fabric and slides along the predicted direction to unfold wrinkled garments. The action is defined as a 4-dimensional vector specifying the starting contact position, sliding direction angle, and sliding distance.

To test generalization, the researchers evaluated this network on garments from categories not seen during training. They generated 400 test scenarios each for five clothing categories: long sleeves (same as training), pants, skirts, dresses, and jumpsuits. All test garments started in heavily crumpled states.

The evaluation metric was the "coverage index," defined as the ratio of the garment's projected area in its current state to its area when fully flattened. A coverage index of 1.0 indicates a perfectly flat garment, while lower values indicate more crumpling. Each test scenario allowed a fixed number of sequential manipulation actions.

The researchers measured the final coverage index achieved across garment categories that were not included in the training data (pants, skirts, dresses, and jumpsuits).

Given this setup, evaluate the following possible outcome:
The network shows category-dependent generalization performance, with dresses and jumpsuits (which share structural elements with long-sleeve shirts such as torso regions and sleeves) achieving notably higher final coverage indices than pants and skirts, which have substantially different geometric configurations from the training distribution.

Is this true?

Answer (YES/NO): NO